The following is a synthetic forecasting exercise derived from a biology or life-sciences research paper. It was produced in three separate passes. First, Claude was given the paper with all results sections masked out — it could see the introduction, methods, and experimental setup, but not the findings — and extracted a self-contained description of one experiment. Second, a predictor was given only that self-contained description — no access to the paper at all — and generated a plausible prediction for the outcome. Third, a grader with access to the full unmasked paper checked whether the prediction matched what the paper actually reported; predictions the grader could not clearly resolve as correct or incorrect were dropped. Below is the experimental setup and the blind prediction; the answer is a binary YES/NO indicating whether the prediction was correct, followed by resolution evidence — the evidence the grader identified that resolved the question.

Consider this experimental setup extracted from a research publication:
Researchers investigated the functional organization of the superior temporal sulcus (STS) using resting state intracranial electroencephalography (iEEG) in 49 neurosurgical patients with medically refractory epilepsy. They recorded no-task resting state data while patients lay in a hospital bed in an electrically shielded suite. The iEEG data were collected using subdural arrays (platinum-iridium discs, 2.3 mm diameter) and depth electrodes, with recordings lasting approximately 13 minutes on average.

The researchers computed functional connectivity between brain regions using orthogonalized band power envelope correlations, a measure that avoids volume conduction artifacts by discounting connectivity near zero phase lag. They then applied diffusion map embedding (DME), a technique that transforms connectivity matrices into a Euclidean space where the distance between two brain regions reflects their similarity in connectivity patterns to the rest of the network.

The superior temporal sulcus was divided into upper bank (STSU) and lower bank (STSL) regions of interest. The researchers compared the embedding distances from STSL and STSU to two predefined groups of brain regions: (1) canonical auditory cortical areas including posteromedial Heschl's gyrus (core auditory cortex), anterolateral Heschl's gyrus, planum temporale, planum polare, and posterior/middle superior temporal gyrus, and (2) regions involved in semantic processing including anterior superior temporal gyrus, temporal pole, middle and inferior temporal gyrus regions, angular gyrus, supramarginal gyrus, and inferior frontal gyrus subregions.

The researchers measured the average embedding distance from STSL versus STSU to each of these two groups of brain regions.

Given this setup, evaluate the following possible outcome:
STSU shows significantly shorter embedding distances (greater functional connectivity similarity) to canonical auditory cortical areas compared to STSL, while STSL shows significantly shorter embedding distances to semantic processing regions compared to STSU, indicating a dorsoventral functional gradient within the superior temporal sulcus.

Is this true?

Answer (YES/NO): YES